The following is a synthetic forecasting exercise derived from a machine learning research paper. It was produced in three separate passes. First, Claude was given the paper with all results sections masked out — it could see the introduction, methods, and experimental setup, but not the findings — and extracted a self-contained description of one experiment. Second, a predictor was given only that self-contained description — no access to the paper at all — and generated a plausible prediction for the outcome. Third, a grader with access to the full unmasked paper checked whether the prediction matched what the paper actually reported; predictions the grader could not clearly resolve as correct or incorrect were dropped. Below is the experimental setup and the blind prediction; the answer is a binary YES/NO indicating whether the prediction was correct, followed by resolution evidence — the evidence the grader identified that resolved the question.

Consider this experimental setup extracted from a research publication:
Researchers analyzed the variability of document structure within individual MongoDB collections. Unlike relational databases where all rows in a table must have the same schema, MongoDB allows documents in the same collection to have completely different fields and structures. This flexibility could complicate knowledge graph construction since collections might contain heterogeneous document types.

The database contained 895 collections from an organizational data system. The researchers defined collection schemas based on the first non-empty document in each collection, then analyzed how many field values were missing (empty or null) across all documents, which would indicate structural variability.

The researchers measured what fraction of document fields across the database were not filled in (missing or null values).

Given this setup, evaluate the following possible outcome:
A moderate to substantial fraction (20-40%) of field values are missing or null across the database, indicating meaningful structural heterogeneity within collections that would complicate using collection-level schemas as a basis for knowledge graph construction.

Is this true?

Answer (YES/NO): YES